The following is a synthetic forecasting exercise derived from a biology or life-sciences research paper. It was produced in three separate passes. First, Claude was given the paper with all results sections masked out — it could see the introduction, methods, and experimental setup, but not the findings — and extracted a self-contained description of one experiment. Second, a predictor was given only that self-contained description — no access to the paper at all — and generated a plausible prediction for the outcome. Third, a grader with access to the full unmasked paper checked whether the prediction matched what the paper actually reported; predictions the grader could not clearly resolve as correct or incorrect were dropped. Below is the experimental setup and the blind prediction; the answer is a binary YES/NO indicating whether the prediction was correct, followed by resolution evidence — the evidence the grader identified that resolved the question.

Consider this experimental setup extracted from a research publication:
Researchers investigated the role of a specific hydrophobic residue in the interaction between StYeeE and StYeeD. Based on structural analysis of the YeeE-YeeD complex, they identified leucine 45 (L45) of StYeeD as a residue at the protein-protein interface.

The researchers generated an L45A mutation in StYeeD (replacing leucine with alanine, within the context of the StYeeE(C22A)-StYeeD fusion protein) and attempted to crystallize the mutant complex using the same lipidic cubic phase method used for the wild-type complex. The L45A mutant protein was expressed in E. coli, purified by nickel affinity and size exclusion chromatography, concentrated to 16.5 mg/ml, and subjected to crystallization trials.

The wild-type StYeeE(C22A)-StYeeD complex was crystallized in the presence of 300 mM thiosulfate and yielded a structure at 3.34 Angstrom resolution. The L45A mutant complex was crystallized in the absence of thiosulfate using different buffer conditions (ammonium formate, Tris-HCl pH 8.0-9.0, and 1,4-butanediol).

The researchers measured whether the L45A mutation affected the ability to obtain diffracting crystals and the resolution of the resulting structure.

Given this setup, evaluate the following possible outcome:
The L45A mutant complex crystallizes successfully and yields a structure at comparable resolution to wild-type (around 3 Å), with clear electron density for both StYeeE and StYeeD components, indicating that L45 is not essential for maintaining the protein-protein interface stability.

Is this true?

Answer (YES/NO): NO